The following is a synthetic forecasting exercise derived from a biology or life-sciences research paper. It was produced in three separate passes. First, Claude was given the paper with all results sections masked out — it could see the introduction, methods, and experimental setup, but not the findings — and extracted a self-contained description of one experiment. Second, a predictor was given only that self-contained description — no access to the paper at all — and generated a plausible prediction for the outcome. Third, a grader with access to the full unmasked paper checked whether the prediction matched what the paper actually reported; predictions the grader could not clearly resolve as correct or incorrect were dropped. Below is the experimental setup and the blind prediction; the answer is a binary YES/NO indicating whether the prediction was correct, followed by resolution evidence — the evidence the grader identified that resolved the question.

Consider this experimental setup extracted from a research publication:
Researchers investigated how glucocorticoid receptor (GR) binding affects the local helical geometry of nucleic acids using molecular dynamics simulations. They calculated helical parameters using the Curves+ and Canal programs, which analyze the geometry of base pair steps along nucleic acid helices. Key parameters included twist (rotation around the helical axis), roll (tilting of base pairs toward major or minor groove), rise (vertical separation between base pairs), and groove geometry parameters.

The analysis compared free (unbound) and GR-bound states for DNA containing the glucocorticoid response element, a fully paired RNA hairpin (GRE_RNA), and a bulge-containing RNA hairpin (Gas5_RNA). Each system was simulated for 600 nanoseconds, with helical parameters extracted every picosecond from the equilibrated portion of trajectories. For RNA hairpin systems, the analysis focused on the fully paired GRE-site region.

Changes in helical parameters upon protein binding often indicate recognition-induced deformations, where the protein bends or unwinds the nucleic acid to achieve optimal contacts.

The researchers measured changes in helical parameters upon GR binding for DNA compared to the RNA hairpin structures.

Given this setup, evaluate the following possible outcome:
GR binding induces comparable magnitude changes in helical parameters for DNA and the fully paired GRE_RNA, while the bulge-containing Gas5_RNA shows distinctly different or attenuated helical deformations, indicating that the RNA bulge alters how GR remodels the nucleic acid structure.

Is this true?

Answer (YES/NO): NO